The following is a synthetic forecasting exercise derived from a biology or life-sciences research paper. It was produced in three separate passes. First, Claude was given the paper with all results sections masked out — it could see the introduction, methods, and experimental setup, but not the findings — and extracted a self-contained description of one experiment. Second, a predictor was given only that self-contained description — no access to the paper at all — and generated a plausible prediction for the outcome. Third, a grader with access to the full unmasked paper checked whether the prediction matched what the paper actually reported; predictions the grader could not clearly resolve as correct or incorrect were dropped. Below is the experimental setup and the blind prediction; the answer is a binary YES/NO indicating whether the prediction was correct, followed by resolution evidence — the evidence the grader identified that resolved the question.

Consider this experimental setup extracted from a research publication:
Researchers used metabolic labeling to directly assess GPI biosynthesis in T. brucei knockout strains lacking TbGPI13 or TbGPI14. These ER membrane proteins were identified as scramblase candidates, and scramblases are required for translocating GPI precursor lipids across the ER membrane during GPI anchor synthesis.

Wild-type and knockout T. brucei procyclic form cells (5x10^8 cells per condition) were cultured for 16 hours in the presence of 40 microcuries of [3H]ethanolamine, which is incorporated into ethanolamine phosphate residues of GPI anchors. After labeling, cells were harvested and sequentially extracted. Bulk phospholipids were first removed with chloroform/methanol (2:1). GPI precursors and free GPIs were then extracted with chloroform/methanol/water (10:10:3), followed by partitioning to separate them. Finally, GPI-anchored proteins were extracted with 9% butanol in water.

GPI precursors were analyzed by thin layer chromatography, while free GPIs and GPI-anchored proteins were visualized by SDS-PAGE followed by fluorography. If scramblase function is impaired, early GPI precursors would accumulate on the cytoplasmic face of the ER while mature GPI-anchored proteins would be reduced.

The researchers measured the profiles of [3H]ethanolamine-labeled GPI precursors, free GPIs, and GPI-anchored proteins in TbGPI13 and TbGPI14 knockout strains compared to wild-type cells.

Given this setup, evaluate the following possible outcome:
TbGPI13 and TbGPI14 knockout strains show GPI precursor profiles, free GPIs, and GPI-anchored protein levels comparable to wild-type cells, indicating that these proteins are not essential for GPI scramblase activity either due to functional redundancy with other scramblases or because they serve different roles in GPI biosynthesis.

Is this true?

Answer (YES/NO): NO